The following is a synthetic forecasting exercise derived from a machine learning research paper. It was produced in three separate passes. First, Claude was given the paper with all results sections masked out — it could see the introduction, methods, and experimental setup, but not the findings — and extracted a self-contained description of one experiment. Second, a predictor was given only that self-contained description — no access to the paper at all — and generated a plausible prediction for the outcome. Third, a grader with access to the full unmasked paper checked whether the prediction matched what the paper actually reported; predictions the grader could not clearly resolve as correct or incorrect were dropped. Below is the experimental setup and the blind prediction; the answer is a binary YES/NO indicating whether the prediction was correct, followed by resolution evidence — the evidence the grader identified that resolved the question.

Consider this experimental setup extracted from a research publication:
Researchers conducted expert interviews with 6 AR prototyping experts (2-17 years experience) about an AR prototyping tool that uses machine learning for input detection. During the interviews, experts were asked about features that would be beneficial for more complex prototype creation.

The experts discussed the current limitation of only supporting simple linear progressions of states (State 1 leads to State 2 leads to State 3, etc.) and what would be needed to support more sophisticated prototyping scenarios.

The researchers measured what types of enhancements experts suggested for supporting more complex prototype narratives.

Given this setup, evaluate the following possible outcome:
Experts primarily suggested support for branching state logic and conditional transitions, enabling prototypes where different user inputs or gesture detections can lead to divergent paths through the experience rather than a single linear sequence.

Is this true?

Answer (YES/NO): YES